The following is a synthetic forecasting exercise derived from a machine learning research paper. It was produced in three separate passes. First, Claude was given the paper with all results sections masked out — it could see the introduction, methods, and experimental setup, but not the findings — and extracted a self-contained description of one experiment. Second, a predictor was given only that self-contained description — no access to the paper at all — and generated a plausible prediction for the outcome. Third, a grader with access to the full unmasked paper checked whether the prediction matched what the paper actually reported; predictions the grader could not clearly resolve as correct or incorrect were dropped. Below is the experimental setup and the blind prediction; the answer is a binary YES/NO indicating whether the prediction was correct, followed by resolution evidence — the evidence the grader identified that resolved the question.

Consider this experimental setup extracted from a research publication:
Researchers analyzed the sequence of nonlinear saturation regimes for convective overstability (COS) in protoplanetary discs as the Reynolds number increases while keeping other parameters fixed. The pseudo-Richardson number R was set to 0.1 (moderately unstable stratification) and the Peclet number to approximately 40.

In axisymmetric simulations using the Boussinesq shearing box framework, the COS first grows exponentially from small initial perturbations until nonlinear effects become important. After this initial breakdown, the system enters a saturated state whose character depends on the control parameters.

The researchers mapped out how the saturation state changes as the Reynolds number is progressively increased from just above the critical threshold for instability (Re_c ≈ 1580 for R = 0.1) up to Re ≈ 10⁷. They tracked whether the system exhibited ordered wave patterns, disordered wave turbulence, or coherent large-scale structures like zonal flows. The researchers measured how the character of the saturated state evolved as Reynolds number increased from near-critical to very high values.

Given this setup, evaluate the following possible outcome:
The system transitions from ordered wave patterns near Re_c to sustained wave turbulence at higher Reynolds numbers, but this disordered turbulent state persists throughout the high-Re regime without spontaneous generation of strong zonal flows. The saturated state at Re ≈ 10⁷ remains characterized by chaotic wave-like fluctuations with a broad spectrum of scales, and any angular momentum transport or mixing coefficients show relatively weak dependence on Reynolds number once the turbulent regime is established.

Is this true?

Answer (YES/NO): NO